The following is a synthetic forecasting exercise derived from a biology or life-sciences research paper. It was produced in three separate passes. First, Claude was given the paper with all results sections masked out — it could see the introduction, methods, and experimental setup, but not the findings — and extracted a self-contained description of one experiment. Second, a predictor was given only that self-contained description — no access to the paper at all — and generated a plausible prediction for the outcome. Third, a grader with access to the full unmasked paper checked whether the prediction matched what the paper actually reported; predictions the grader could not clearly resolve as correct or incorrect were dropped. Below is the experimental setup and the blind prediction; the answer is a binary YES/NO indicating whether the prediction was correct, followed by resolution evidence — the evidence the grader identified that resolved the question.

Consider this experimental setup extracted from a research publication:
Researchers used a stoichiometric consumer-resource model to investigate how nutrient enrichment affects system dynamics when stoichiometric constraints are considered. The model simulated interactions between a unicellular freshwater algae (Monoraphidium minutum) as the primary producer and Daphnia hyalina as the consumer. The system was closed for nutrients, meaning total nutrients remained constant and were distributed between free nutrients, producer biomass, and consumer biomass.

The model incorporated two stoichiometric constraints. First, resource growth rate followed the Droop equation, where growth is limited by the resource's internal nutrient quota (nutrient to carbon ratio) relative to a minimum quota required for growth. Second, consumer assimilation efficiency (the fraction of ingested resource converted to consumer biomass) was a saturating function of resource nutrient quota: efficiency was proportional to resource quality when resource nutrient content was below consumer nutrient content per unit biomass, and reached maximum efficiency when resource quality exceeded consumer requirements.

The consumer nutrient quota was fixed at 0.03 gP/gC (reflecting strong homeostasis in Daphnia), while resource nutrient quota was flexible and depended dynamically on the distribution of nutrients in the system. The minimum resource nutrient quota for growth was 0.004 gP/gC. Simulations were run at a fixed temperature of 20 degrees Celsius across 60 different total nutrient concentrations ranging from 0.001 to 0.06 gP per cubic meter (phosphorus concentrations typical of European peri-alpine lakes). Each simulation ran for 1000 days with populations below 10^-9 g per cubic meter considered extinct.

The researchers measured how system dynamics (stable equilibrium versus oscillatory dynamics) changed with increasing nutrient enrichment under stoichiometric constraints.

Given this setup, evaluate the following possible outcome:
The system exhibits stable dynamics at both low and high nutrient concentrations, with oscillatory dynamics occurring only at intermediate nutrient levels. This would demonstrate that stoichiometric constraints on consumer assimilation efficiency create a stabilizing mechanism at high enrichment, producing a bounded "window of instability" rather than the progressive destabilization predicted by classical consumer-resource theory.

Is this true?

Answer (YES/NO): NO